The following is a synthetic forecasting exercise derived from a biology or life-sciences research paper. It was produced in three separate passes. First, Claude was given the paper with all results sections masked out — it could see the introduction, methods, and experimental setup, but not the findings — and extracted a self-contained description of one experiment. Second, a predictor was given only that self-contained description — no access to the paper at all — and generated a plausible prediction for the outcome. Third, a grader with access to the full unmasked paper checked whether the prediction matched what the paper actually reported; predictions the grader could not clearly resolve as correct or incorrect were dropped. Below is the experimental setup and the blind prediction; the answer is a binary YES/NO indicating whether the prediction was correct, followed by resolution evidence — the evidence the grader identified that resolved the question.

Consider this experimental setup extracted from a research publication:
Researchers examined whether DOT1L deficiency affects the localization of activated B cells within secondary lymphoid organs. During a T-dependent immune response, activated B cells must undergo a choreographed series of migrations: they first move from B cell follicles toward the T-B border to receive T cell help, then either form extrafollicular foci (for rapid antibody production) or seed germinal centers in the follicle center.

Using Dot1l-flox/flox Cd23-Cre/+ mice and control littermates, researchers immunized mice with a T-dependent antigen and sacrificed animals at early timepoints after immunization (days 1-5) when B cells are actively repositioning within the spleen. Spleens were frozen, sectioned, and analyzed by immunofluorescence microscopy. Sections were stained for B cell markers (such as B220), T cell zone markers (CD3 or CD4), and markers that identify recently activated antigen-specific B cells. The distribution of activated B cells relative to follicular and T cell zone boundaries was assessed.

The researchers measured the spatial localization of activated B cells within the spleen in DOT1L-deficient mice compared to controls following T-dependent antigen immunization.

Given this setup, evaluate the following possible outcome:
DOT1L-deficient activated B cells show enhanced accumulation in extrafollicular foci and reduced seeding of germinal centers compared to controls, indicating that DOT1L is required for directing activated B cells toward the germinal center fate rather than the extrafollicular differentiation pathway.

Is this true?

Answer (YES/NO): NO